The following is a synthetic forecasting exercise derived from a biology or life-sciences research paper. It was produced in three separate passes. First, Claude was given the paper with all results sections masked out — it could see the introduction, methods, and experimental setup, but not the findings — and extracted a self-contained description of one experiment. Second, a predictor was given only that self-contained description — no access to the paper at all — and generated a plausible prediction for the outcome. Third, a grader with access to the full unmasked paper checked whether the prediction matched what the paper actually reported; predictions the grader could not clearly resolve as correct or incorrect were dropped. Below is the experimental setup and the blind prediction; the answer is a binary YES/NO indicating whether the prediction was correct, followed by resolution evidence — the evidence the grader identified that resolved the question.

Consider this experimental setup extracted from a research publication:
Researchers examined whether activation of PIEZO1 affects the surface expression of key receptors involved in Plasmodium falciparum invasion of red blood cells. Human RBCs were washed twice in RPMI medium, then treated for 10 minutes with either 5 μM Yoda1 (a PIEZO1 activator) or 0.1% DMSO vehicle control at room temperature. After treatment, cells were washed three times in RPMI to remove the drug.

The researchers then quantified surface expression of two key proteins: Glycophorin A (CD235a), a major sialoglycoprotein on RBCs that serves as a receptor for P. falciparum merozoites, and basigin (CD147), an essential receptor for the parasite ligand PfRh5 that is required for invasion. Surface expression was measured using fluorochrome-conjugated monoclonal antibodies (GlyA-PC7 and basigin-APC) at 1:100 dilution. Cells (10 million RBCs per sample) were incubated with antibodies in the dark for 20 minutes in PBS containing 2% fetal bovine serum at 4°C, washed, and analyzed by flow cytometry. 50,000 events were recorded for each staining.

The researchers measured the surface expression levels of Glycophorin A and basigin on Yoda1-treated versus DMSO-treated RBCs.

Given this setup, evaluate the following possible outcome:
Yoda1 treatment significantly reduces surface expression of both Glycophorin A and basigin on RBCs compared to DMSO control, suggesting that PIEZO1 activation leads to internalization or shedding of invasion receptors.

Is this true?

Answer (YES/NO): YES